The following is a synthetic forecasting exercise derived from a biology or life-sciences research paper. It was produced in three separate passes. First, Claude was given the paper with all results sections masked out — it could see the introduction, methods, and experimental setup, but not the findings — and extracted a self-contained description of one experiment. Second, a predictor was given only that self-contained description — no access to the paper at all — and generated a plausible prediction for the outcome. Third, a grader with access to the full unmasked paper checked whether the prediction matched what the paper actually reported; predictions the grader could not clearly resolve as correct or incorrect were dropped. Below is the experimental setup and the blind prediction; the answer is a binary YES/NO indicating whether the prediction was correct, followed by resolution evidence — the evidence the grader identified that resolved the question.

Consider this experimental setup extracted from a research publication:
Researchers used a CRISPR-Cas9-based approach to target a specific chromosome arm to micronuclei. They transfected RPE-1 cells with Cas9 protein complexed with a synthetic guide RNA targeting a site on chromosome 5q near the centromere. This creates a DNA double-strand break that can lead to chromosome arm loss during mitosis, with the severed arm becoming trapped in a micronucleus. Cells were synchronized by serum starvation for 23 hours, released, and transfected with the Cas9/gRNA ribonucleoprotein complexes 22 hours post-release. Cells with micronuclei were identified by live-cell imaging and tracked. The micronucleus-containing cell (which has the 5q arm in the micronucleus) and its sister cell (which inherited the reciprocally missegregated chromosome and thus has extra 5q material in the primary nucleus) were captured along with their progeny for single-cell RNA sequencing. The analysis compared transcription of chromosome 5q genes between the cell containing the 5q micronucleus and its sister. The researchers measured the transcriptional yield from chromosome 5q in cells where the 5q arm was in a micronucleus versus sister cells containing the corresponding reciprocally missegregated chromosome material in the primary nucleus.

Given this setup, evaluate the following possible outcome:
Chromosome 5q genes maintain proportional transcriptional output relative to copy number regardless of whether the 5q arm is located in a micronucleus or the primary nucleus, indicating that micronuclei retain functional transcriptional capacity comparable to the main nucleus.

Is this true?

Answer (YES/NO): NO